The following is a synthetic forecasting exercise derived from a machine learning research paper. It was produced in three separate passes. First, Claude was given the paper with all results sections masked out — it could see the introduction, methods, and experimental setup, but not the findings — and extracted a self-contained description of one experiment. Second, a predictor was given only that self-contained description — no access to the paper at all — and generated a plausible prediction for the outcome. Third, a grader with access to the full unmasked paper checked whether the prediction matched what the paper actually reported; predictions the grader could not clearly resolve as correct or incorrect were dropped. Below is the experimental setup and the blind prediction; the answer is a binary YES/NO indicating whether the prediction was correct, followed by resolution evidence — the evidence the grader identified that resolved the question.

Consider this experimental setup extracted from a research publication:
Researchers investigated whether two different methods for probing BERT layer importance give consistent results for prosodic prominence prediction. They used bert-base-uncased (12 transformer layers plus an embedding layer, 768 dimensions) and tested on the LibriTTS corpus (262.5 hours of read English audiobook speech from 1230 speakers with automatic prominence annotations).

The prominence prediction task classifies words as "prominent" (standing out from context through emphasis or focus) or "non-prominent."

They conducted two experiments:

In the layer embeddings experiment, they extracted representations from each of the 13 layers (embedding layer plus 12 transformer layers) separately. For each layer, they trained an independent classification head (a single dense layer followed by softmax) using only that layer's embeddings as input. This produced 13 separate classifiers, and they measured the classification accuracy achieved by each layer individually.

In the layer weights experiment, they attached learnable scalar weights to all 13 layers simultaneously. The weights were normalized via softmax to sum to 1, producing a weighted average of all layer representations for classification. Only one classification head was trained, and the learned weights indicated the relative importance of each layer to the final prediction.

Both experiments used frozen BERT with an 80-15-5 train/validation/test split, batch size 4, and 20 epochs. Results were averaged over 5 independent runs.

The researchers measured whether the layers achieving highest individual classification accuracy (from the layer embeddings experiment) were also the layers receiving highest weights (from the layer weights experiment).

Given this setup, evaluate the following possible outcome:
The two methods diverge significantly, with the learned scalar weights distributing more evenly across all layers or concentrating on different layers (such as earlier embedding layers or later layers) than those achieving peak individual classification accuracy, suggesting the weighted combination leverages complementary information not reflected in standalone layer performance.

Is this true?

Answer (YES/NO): NO